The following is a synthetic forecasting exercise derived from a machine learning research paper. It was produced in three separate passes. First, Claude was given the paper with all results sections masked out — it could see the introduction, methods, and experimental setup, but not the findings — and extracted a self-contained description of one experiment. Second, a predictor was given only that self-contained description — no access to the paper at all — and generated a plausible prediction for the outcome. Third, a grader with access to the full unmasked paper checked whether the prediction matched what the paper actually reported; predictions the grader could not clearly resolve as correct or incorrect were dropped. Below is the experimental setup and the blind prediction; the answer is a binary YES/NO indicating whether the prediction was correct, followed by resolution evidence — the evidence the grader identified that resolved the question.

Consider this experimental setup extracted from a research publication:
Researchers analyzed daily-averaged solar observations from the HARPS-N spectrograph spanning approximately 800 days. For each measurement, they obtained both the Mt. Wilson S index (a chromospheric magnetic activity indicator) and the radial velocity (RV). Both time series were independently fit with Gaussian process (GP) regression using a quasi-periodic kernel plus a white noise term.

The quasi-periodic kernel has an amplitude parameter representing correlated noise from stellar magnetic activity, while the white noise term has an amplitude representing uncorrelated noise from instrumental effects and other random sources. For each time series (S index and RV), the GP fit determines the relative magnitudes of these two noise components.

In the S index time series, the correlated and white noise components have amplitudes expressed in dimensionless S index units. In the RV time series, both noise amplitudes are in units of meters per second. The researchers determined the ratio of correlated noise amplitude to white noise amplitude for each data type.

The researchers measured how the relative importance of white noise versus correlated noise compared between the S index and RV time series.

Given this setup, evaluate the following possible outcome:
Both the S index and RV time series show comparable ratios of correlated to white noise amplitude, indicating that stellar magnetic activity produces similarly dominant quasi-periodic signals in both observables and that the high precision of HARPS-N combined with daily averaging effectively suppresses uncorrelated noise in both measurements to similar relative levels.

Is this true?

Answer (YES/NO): NO